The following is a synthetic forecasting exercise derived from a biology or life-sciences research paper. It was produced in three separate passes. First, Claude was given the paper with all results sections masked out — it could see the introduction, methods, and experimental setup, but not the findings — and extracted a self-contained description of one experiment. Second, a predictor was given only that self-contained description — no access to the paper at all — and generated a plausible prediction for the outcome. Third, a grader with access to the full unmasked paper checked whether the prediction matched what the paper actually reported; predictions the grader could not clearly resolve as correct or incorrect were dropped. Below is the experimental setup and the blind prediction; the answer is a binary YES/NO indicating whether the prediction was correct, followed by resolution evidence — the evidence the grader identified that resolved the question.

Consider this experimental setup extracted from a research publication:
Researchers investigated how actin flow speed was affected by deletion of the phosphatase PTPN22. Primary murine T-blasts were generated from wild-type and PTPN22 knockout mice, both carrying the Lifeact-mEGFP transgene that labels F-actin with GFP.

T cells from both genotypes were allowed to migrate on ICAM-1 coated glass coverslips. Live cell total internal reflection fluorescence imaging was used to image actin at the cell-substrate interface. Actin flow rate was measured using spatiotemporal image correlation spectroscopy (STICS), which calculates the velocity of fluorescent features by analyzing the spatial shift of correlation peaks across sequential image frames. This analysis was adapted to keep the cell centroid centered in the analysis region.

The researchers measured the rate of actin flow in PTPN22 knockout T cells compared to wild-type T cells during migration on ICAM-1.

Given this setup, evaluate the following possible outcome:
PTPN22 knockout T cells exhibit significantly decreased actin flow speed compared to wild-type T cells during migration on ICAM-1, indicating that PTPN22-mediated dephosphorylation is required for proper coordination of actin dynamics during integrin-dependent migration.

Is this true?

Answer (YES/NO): NO